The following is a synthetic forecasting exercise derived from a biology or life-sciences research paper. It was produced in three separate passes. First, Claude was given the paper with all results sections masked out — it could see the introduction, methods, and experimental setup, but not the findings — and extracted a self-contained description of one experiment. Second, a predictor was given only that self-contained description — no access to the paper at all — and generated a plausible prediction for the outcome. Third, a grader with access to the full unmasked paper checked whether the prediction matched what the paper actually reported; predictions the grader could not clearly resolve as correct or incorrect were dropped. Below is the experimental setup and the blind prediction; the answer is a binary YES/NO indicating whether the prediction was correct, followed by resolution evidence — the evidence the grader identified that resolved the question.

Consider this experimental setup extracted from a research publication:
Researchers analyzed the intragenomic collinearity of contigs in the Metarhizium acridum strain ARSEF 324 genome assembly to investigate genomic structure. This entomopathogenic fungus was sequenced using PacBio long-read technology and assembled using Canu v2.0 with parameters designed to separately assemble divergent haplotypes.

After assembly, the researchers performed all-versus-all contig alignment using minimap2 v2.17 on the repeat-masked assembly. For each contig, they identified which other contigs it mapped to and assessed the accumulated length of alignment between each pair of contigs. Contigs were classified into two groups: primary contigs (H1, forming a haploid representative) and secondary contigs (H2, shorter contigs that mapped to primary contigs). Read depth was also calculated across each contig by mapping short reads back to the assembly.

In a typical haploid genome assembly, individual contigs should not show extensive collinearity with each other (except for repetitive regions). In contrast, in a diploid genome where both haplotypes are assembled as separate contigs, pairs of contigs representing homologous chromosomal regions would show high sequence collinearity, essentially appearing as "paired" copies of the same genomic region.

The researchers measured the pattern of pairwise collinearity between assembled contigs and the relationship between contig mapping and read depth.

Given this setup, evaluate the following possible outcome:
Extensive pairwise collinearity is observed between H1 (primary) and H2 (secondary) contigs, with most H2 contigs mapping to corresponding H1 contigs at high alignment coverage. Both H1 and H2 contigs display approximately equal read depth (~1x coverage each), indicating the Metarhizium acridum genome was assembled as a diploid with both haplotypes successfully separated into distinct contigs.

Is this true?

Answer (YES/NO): NO